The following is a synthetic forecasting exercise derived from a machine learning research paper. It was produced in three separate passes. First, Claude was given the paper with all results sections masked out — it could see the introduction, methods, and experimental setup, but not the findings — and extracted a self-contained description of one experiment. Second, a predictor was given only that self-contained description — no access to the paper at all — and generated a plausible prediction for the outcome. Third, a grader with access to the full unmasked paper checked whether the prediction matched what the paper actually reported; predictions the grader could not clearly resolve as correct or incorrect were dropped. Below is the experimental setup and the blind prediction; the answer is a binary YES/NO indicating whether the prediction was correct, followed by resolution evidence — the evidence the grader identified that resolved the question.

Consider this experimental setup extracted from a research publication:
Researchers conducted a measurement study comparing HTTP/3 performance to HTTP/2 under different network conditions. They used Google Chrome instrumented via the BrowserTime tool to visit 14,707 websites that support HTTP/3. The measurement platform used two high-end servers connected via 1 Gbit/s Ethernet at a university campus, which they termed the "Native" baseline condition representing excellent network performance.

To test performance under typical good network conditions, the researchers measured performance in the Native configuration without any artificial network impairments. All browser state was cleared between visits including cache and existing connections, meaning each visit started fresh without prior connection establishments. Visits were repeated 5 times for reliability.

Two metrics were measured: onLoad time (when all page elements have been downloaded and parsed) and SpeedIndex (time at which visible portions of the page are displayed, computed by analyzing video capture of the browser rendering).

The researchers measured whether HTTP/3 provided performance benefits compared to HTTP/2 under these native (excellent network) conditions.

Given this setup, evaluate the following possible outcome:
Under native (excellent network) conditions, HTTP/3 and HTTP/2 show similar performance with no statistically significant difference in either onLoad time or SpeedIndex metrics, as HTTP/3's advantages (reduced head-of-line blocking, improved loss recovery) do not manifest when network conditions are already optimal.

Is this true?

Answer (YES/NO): YES